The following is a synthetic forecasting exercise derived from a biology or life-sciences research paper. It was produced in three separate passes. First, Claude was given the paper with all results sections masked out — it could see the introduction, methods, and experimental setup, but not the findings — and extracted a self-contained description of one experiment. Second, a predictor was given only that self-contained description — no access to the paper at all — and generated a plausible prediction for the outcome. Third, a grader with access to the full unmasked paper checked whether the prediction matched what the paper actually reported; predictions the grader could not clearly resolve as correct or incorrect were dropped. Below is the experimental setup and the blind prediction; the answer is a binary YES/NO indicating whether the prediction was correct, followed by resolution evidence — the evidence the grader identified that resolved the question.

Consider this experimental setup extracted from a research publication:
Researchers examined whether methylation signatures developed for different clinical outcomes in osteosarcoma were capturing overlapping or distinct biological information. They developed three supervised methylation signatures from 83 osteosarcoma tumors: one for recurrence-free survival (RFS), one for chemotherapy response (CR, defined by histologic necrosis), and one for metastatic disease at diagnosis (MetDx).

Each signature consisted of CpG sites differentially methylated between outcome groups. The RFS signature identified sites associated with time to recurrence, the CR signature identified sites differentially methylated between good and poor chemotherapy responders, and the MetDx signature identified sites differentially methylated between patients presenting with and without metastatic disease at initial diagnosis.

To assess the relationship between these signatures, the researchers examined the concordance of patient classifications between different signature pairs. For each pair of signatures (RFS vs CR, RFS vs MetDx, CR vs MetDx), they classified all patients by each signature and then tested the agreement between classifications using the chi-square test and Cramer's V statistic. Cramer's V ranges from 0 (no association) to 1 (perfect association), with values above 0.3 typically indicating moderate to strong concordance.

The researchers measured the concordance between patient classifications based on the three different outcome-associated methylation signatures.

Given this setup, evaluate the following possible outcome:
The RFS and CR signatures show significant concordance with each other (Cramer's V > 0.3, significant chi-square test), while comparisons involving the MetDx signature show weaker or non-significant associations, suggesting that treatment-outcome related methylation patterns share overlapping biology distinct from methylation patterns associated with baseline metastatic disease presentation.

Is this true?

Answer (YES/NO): NO